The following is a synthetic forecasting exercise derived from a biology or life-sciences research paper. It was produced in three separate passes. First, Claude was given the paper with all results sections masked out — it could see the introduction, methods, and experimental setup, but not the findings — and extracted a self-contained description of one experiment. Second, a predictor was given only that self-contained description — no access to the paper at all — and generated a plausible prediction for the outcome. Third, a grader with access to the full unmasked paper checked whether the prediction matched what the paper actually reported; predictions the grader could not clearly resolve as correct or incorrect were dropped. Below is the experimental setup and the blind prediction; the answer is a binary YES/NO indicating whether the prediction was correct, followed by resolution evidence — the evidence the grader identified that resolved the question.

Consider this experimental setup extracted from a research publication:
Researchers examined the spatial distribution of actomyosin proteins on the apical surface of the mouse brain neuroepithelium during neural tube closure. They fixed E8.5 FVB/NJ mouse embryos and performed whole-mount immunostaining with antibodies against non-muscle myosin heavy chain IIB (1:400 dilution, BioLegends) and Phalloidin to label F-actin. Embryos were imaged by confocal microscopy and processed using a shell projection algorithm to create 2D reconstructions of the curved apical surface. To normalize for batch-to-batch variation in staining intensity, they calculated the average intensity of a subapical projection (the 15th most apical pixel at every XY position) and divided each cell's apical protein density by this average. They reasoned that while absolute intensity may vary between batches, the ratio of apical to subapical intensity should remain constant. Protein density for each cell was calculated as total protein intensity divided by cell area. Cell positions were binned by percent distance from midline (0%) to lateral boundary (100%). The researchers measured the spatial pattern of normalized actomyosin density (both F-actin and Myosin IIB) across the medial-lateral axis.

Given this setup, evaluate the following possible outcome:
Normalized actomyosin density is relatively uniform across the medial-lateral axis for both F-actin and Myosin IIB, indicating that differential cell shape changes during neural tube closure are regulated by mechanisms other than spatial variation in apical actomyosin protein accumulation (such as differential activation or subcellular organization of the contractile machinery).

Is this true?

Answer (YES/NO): NO